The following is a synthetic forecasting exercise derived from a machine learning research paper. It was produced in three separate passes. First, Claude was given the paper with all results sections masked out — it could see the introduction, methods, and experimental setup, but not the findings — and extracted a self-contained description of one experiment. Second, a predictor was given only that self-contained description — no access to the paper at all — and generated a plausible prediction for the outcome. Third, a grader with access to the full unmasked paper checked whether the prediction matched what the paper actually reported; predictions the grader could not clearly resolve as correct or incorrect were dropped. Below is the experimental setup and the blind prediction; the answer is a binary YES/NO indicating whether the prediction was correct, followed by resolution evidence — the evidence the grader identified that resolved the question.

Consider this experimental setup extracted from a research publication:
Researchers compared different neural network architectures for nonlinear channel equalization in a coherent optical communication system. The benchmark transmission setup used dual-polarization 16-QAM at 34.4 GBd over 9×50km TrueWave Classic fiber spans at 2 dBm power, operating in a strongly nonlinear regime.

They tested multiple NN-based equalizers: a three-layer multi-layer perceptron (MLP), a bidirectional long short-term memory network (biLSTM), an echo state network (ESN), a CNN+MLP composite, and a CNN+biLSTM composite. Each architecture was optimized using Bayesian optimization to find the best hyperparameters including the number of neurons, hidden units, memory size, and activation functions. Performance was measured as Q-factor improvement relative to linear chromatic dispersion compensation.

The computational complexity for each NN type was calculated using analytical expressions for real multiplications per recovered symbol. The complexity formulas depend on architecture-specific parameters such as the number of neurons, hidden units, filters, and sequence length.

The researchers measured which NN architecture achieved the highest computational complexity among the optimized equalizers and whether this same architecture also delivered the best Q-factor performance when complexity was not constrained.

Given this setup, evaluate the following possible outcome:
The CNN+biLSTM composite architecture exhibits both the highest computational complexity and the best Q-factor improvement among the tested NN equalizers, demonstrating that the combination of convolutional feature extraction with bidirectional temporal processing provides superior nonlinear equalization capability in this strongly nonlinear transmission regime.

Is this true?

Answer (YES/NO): YES